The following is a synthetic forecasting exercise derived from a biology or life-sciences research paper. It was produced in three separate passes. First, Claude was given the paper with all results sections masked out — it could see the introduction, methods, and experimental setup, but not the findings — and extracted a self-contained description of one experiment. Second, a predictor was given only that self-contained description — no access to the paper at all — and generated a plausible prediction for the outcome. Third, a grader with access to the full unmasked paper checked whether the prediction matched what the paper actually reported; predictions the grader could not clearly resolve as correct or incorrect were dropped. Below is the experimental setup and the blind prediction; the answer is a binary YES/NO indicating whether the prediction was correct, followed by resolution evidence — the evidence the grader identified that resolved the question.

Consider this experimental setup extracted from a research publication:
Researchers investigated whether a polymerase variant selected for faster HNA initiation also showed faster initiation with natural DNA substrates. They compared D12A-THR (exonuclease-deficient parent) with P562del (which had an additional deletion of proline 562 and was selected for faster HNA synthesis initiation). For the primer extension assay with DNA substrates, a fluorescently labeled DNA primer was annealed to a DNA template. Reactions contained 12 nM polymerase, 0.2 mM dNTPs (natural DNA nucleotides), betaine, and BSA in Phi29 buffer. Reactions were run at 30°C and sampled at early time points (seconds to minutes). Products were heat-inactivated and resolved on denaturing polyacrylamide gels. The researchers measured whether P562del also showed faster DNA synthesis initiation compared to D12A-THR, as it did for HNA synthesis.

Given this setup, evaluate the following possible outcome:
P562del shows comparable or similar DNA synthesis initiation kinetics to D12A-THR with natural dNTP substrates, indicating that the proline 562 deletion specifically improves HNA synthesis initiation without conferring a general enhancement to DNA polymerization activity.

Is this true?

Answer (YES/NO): YES